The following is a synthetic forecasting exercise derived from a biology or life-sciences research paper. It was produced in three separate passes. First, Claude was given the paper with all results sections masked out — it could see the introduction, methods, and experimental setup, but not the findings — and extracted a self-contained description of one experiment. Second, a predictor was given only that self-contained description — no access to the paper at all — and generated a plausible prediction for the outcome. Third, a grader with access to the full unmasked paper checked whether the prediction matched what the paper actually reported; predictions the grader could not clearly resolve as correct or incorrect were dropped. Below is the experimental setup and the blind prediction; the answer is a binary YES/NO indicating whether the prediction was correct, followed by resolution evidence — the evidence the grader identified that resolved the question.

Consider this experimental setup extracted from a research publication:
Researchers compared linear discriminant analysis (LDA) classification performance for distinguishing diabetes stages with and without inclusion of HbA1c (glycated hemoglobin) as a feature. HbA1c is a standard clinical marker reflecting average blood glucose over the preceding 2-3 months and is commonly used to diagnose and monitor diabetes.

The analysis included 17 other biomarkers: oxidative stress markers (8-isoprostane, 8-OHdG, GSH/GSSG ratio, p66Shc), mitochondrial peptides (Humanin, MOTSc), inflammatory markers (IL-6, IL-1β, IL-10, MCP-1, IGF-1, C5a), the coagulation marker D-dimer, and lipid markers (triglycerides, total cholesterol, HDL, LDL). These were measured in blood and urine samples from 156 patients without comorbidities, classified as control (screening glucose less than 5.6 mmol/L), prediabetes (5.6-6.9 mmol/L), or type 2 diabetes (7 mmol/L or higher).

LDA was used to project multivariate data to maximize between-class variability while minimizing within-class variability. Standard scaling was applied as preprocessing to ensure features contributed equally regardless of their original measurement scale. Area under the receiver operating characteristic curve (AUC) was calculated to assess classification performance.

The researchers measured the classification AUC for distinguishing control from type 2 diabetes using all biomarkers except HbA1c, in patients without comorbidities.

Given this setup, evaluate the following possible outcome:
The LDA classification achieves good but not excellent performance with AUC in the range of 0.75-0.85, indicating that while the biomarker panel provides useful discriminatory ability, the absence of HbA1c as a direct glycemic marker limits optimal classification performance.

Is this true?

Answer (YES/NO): NO